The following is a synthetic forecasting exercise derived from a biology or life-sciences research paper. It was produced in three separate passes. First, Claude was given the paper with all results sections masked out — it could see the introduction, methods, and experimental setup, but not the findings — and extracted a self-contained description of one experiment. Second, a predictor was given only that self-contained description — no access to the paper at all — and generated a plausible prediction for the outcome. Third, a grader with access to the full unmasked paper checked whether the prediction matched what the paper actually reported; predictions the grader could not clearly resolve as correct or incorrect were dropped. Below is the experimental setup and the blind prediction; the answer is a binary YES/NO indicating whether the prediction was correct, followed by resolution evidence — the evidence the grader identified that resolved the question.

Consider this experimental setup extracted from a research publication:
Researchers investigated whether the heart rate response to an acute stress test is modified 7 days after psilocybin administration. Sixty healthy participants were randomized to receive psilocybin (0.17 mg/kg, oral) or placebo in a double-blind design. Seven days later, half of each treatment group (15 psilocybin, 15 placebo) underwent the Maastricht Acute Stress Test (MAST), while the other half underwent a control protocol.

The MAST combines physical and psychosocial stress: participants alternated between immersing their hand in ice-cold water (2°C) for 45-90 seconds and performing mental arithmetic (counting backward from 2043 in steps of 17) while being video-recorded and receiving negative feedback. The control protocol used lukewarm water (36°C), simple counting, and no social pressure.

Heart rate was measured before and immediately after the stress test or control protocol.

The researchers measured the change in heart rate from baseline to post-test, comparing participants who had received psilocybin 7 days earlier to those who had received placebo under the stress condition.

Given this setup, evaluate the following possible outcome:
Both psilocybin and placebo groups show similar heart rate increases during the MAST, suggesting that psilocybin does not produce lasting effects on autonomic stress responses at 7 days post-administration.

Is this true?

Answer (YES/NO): NO